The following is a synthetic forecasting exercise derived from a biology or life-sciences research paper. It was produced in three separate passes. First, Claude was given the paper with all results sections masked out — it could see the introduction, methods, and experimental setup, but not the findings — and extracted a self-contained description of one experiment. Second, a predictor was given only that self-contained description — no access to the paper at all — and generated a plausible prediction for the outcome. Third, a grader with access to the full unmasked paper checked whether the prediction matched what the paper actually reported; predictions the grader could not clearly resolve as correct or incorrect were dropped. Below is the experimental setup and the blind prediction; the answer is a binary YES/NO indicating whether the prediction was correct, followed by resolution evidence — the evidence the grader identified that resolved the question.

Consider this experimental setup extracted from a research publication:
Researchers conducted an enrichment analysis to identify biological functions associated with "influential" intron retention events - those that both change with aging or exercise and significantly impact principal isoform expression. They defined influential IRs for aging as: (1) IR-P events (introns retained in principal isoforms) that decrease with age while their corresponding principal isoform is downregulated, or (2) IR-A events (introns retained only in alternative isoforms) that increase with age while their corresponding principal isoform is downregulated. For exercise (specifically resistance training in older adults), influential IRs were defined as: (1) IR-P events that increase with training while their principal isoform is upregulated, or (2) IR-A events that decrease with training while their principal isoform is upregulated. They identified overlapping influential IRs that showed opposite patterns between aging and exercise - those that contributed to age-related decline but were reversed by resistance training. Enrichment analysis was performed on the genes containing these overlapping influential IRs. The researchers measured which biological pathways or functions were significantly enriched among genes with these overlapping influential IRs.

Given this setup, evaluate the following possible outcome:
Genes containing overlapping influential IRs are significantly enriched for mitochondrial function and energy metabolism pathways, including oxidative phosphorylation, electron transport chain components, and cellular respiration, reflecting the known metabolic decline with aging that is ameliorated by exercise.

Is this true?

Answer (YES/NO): YES